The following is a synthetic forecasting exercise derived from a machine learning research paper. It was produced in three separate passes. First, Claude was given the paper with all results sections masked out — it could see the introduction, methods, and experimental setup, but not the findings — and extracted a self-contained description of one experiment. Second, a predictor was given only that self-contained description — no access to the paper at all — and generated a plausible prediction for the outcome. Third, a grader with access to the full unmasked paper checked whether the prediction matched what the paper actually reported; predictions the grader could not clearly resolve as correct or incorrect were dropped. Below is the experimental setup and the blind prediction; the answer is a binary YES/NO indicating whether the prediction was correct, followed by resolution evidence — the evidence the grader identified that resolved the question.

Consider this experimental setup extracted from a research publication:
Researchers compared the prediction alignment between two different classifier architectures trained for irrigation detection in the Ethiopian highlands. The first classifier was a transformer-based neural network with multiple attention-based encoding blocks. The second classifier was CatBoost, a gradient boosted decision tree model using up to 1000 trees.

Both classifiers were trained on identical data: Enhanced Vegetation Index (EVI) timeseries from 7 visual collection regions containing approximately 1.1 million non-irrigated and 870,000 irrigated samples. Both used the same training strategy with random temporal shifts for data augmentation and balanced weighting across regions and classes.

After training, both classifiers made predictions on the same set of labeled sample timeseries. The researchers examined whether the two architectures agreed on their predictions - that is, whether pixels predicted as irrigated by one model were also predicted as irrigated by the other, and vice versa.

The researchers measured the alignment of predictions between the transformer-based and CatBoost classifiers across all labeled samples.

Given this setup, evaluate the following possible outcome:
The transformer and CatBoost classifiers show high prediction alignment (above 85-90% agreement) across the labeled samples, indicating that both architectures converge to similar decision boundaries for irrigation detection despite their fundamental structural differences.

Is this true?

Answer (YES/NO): YES